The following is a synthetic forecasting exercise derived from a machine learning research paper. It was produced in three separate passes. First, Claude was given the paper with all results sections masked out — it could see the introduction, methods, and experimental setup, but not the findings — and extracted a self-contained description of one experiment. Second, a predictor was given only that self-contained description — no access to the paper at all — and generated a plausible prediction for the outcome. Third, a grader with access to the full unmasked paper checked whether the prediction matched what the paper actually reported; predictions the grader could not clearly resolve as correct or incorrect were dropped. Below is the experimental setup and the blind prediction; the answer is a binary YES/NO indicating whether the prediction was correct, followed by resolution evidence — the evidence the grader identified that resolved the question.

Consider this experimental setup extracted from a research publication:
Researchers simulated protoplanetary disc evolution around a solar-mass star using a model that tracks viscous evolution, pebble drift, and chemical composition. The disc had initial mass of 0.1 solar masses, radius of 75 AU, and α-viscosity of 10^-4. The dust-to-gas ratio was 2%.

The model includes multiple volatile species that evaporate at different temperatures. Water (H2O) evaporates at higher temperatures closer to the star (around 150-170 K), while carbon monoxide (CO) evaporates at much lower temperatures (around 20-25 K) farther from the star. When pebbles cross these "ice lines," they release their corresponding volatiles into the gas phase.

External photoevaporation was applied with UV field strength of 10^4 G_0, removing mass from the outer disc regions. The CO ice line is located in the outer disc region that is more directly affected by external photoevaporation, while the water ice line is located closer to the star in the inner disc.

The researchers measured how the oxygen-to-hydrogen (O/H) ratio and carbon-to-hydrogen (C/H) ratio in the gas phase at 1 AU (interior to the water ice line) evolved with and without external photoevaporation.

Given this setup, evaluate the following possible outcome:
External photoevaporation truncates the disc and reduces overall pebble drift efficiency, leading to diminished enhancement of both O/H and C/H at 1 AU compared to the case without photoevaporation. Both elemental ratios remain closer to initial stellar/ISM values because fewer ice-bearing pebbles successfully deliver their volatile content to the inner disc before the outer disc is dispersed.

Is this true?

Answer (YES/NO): NO